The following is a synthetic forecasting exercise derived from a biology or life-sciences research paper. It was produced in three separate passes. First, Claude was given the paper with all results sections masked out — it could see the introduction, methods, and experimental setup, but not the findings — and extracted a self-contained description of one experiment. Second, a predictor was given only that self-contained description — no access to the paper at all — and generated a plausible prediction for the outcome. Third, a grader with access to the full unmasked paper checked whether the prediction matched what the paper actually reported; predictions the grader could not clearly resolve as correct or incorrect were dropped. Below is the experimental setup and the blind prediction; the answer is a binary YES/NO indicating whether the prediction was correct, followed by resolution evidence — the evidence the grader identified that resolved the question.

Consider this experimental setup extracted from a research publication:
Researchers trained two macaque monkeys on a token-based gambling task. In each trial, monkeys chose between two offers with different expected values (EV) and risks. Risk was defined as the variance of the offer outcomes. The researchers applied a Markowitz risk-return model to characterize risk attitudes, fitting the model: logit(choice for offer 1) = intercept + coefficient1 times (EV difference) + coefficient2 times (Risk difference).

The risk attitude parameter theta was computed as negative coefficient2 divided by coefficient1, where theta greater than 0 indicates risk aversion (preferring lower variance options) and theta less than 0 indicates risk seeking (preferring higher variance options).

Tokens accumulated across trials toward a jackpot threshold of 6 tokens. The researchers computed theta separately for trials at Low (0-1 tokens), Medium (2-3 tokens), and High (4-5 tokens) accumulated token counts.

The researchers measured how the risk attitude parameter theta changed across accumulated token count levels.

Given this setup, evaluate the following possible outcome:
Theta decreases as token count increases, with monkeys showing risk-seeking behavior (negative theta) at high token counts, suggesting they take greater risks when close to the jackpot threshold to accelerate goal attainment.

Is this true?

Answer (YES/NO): NO